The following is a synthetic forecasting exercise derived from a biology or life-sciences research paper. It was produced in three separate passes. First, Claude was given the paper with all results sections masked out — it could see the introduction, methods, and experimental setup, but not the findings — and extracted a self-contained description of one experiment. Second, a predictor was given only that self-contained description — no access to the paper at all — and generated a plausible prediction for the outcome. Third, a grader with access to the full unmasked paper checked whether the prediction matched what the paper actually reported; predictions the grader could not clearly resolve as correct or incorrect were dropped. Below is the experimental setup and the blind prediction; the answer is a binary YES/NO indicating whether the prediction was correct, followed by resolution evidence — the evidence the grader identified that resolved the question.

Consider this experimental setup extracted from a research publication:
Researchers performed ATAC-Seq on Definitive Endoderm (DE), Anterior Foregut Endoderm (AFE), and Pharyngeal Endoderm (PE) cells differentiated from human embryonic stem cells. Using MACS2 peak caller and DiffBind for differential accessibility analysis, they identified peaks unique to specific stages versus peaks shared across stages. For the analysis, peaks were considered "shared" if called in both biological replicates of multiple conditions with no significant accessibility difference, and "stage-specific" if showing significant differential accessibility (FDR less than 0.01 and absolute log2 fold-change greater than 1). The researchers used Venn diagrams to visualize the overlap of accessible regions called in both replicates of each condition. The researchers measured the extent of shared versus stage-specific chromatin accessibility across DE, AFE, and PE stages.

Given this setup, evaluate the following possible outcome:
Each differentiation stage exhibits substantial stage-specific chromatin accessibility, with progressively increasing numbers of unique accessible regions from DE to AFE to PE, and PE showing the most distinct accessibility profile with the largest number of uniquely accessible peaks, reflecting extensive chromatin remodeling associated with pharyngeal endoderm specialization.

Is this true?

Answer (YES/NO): NO